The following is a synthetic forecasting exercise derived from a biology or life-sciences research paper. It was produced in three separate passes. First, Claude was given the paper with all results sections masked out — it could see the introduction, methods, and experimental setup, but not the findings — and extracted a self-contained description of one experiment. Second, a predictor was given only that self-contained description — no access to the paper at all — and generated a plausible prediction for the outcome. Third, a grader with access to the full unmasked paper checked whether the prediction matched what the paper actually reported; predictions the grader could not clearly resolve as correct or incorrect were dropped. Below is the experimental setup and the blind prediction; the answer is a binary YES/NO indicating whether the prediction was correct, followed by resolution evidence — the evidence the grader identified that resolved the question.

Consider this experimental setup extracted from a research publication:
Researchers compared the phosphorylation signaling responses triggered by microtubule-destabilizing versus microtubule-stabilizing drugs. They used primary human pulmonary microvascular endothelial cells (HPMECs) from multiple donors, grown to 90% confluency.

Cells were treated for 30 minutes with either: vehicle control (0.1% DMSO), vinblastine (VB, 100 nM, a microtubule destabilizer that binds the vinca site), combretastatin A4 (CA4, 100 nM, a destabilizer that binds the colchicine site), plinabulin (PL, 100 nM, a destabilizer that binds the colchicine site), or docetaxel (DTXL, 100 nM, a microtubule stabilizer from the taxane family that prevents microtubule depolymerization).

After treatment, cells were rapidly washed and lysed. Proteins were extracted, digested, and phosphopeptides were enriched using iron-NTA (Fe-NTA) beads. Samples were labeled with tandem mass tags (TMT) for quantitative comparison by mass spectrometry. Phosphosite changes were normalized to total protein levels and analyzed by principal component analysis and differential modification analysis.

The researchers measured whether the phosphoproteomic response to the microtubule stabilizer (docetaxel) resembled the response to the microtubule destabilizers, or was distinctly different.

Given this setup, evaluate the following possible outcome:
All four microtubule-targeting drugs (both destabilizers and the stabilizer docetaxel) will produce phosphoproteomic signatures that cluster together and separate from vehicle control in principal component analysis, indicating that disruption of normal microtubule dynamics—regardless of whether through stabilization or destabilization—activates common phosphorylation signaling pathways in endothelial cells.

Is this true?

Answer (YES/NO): NO